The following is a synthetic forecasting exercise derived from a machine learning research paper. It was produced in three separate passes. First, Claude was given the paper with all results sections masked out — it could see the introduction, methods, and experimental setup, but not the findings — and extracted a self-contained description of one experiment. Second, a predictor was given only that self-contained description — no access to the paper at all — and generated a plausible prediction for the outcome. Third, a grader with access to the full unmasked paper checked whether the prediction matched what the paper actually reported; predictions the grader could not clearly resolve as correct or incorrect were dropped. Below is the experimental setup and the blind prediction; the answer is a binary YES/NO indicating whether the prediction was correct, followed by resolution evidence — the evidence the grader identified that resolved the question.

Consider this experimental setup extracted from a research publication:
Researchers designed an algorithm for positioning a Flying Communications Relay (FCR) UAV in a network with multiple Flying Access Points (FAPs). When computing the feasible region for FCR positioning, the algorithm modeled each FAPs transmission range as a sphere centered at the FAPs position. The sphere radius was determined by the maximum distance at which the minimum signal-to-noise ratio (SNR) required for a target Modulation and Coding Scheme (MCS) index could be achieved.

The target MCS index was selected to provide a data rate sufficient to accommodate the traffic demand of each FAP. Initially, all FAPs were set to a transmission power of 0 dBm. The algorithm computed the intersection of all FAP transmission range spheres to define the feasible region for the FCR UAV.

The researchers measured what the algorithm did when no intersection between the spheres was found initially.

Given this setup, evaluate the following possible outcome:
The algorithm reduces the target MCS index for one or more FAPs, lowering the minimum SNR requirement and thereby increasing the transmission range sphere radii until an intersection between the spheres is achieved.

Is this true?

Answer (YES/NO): NO